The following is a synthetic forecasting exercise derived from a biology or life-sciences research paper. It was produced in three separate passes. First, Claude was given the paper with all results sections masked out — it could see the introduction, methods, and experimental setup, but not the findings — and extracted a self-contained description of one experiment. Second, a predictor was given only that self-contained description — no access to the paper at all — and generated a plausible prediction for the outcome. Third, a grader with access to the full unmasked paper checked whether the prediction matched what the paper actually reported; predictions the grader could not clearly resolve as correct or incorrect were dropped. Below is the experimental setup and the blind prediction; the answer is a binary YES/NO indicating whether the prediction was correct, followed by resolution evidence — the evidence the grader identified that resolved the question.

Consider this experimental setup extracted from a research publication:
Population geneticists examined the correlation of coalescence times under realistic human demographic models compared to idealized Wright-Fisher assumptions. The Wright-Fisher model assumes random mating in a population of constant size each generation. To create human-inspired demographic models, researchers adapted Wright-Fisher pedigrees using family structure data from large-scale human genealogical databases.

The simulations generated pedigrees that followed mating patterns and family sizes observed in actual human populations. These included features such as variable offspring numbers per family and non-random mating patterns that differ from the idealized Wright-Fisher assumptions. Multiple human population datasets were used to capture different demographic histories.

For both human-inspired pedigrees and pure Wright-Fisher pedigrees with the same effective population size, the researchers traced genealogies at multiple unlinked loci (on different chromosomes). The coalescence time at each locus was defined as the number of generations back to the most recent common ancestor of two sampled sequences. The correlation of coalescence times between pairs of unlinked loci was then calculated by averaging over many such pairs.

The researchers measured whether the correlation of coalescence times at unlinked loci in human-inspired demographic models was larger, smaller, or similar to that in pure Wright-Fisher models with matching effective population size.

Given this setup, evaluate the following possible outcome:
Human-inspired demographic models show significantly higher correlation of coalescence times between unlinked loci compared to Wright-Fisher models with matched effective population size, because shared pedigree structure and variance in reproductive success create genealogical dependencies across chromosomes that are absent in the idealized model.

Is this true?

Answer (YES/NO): YES